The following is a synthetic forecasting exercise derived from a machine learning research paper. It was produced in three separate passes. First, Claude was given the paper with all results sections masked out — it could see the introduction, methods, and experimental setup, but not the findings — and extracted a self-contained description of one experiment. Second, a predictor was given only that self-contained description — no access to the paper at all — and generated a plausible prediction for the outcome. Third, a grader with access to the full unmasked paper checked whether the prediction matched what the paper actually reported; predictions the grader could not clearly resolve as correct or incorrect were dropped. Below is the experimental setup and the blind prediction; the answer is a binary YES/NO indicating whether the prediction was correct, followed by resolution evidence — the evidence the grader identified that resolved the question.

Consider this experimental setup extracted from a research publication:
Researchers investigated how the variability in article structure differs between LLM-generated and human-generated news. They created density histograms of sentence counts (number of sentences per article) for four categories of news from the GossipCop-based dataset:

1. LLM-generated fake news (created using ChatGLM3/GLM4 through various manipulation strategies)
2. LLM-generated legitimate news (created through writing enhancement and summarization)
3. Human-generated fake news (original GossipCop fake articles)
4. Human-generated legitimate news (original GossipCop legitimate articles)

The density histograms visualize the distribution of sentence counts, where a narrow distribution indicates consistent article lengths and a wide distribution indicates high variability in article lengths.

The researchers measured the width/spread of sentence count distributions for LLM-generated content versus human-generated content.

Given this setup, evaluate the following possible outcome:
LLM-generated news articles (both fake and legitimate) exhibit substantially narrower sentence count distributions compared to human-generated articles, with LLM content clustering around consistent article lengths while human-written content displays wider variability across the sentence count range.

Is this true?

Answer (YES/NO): YES